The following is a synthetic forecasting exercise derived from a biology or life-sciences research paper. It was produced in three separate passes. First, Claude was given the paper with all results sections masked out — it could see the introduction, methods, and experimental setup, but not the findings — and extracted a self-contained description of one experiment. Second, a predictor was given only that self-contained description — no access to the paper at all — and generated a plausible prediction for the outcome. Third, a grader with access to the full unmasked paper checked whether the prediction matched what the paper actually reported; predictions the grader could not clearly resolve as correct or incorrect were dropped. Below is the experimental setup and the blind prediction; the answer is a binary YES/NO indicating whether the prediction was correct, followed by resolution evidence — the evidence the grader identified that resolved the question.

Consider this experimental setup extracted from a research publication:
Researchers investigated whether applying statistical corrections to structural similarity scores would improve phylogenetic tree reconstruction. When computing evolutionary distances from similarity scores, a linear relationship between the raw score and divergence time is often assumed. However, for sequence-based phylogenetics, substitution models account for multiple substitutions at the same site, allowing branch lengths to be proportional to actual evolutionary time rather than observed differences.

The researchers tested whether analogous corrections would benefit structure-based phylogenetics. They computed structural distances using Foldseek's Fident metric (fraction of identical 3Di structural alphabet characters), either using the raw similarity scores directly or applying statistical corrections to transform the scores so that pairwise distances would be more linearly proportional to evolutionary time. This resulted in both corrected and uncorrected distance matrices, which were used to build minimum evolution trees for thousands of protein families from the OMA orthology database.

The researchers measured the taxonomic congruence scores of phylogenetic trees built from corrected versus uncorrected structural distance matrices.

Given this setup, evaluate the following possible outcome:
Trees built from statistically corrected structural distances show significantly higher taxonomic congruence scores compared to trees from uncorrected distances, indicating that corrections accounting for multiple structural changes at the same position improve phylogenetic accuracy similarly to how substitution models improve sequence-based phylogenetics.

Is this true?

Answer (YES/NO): NO